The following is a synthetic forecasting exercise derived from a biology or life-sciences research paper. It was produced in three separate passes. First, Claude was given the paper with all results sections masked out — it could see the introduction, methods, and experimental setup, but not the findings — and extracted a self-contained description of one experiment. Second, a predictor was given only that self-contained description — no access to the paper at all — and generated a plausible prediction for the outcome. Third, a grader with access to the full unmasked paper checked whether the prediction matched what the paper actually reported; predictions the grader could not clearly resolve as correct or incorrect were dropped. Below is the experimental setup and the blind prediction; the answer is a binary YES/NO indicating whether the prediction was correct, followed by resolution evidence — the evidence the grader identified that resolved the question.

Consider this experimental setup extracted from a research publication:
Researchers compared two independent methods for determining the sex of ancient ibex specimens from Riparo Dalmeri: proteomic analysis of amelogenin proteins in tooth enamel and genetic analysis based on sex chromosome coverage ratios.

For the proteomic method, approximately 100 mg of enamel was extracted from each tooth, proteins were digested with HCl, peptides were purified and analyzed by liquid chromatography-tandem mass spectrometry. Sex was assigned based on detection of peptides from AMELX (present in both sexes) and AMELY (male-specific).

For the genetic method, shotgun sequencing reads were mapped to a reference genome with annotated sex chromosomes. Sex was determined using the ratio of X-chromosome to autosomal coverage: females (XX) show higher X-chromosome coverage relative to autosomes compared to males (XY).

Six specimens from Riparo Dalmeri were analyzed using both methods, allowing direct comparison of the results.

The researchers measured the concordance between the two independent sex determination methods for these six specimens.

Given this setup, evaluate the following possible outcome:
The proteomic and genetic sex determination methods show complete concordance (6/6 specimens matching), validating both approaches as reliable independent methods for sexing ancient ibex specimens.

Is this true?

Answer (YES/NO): NO